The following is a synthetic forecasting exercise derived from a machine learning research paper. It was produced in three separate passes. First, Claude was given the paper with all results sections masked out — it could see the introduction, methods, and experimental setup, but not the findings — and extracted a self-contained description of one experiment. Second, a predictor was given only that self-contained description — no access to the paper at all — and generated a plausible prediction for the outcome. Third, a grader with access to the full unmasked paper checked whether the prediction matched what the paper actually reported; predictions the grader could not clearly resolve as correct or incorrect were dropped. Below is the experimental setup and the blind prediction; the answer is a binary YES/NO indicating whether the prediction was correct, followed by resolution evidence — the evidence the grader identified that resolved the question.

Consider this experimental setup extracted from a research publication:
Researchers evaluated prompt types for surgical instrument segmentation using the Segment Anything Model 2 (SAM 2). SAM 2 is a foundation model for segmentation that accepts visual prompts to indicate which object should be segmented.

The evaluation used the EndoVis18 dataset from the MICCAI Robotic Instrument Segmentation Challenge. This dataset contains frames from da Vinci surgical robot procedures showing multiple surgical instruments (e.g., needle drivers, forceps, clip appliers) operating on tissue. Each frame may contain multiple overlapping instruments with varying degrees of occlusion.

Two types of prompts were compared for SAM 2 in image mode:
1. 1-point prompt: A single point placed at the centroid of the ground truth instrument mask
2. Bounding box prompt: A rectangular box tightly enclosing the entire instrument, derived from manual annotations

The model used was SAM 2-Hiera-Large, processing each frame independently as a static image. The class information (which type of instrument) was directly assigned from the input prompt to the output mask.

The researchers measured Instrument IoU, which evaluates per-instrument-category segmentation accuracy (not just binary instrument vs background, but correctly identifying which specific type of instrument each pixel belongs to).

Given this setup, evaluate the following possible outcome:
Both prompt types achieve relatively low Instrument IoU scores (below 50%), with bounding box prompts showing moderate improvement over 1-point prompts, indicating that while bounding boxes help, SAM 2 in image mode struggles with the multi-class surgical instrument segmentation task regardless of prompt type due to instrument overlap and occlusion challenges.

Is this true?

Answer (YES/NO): NO